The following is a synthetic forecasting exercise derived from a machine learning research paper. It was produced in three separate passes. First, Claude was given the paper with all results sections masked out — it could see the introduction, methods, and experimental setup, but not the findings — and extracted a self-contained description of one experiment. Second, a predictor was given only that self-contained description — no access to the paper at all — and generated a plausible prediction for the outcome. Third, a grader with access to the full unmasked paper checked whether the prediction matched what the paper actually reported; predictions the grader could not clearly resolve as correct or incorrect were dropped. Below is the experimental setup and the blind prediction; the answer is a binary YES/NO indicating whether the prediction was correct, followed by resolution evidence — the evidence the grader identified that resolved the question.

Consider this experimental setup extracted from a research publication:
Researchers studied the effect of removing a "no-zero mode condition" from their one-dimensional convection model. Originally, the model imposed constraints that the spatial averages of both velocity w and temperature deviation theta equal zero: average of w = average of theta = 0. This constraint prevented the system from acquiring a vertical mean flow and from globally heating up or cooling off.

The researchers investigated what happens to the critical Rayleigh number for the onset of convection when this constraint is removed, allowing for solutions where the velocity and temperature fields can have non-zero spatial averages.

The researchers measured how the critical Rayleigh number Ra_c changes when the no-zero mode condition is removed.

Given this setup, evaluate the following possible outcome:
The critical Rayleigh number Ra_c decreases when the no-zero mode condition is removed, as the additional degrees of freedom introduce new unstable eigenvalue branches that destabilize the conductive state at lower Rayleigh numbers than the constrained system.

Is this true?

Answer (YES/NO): YES